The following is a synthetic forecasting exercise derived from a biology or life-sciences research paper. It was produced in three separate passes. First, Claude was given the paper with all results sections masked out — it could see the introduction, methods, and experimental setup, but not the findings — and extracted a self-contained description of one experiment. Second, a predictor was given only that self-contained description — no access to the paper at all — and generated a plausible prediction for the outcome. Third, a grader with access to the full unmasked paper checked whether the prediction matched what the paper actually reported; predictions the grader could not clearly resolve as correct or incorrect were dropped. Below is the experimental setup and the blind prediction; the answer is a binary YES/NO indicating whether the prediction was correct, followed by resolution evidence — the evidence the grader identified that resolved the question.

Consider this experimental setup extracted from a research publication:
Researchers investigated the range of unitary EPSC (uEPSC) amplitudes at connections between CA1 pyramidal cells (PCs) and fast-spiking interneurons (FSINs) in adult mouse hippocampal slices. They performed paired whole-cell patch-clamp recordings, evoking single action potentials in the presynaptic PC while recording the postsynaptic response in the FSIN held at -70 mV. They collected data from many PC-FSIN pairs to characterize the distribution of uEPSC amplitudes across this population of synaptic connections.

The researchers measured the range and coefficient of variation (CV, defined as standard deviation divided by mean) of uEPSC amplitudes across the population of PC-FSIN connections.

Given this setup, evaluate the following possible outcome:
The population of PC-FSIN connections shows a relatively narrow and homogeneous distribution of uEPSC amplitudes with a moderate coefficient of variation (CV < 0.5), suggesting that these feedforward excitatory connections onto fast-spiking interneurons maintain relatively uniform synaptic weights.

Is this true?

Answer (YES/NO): NO